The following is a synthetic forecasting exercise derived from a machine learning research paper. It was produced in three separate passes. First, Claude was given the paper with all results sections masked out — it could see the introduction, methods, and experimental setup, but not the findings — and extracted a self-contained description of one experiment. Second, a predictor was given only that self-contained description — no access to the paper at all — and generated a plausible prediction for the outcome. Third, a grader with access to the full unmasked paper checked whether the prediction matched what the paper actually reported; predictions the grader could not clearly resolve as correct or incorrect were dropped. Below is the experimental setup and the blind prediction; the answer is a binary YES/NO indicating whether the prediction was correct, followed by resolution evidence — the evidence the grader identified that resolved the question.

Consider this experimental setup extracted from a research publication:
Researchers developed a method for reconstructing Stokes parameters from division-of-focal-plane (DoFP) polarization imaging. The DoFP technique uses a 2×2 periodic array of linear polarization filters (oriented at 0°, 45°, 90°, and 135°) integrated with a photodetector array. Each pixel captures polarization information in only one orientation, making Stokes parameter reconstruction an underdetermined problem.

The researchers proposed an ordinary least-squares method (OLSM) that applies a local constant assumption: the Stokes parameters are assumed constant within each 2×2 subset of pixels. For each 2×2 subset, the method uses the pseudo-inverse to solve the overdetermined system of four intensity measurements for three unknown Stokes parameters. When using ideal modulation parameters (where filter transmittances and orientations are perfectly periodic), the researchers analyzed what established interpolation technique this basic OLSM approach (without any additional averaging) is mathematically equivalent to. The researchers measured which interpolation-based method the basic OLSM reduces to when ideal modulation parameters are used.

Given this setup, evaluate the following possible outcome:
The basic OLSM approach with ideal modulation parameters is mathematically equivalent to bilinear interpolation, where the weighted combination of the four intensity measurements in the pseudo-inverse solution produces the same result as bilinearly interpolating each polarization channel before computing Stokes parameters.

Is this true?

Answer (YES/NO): NO